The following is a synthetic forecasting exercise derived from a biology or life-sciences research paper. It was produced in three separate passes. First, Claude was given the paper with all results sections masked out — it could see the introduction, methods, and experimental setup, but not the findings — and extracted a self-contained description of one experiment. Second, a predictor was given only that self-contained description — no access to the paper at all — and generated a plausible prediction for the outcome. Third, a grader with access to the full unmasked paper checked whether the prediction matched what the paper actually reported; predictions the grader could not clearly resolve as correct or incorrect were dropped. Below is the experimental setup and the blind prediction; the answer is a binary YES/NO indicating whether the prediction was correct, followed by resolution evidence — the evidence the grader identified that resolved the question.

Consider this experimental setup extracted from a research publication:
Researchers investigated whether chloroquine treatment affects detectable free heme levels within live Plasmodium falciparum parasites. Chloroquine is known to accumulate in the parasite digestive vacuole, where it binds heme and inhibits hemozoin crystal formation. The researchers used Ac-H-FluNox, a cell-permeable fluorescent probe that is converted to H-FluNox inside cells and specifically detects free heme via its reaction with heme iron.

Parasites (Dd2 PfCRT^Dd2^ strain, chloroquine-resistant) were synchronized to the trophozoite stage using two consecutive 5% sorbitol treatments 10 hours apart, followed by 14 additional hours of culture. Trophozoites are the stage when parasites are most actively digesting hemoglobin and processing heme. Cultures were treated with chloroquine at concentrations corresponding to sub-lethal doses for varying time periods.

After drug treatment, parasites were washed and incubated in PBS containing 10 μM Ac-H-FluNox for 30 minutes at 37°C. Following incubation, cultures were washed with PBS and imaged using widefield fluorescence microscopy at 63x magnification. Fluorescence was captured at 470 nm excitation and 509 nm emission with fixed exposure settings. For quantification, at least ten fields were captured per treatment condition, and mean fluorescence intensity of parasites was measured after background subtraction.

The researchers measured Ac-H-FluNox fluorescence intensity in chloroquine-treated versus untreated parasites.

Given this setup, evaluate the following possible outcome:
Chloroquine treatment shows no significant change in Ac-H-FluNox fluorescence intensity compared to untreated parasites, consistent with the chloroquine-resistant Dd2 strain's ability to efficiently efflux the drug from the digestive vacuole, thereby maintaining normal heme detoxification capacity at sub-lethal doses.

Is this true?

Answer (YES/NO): NO